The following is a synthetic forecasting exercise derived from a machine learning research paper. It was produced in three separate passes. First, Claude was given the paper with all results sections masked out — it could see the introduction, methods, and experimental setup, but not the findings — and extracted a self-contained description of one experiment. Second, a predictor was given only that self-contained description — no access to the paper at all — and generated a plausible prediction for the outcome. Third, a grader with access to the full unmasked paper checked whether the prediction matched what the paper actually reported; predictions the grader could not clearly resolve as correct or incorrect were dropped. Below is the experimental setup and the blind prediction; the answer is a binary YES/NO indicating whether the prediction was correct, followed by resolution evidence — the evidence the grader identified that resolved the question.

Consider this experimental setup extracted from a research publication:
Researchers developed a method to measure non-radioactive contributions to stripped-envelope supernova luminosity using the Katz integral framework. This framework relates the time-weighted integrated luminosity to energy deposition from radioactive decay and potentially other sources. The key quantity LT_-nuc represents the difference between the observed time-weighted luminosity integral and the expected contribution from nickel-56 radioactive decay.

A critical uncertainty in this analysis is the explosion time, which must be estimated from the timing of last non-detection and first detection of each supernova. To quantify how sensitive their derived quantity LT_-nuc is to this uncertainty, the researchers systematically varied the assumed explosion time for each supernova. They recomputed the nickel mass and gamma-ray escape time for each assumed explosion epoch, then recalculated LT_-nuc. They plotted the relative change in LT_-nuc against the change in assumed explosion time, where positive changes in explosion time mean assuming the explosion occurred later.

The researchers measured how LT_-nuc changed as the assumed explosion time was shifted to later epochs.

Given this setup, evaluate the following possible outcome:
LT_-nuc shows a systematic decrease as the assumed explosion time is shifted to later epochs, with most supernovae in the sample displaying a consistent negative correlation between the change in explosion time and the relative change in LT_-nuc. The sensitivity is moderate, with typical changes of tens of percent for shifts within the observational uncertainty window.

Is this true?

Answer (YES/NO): YES